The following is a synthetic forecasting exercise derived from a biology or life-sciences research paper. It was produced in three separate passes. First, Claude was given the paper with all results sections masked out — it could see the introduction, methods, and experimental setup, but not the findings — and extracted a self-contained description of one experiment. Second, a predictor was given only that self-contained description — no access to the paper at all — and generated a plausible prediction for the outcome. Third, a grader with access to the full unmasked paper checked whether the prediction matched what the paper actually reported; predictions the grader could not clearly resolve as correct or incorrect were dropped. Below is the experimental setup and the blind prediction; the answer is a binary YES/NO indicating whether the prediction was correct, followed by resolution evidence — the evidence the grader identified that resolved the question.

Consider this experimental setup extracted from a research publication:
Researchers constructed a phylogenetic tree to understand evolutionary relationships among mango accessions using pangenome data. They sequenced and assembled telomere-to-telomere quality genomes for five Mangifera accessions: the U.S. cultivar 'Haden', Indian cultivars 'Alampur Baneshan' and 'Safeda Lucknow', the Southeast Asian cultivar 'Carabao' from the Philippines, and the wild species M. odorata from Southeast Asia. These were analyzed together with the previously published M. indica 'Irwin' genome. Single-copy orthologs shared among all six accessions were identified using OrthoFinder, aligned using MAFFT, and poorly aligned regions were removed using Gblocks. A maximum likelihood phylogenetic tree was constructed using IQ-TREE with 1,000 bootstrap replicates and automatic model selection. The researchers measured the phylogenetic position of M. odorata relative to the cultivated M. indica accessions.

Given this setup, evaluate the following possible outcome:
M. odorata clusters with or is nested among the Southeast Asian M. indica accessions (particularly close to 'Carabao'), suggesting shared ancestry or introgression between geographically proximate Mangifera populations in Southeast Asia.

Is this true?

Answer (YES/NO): NO